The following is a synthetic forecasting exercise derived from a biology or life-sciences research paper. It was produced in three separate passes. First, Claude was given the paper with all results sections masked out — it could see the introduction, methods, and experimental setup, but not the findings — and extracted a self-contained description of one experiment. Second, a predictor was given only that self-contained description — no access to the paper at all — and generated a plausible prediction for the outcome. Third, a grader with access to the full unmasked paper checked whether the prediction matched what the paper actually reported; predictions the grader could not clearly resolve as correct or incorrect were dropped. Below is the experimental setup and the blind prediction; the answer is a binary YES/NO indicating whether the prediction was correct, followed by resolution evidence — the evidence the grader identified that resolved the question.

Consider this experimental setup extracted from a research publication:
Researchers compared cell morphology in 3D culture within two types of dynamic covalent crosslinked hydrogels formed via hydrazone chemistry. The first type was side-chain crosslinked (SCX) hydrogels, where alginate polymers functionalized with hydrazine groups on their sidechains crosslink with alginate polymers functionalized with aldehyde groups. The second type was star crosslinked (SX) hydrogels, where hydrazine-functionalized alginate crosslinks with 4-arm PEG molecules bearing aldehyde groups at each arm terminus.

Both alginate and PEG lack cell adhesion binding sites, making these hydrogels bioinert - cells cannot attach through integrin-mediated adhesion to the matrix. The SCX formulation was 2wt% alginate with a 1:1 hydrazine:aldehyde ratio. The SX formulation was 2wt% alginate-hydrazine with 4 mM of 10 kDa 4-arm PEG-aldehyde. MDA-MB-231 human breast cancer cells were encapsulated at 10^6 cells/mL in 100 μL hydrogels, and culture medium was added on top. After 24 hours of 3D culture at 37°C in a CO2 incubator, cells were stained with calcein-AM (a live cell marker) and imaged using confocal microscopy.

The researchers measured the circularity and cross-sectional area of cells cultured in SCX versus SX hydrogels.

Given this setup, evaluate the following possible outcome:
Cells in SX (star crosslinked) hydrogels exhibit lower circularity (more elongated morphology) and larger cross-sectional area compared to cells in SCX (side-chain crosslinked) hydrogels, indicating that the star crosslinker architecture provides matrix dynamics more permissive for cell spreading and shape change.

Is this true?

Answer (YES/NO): YES